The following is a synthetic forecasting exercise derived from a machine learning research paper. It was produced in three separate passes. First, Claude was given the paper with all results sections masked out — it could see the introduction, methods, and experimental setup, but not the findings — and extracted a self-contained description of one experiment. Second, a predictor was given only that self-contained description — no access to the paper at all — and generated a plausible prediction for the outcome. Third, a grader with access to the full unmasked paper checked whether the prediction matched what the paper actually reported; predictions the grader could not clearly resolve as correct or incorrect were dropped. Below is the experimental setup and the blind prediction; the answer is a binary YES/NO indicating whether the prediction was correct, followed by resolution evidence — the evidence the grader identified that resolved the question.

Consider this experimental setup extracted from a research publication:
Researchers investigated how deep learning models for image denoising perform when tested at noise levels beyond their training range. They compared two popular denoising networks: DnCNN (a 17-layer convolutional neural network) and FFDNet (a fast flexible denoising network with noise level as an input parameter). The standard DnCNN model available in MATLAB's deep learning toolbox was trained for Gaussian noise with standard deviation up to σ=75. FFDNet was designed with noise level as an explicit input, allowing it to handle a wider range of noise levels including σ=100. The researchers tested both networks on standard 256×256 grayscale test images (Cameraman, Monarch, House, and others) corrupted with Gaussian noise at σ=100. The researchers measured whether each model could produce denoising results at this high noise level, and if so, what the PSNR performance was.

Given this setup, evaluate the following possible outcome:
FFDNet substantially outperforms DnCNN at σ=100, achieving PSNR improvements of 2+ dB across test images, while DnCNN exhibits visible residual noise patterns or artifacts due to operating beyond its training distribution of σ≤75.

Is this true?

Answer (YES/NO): NO